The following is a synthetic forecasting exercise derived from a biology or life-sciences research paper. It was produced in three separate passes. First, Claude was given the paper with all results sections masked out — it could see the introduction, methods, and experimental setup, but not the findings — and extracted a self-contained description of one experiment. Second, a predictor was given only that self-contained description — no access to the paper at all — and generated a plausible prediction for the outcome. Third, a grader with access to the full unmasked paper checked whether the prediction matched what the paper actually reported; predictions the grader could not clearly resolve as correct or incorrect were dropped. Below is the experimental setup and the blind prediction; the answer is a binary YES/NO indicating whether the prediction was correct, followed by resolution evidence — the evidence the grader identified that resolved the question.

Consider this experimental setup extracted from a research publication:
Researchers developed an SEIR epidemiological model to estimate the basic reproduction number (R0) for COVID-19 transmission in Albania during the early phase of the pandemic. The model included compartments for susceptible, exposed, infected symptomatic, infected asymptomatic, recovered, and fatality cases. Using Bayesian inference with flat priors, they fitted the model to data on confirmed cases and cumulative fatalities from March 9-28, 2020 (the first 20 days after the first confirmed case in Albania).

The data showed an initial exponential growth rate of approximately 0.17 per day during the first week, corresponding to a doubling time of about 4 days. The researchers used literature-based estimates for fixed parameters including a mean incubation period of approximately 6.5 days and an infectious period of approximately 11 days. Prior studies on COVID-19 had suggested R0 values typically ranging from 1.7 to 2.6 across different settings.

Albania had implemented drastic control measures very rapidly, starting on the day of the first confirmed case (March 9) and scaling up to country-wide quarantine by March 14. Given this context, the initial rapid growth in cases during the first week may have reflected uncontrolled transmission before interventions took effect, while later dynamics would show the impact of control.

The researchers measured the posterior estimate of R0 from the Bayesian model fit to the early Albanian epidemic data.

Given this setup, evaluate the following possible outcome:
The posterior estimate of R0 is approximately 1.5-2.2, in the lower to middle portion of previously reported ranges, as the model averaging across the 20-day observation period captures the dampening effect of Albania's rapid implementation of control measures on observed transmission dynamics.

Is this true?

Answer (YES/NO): NO